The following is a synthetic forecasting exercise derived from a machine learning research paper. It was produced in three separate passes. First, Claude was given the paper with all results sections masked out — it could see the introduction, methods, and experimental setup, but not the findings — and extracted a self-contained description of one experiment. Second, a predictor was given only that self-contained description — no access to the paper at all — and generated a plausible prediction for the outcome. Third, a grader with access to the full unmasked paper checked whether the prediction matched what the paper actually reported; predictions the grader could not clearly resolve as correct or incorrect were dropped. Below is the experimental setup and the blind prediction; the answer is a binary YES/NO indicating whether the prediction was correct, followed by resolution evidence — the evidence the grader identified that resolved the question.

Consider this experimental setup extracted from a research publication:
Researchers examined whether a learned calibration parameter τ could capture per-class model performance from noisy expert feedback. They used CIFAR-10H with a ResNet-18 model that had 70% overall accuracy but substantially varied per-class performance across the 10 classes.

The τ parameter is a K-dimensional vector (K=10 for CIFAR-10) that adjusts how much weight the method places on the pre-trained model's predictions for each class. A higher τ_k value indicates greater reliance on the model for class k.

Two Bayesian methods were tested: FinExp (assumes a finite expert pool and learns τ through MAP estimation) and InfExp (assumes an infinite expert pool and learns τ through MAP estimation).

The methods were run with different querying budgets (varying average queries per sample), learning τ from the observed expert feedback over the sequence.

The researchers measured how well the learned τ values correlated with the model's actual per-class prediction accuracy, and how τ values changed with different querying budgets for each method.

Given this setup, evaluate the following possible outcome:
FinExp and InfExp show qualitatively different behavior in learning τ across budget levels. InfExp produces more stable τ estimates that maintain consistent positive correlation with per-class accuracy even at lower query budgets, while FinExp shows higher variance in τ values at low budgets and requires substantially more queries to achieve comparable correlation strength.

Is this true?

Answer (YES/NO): NO